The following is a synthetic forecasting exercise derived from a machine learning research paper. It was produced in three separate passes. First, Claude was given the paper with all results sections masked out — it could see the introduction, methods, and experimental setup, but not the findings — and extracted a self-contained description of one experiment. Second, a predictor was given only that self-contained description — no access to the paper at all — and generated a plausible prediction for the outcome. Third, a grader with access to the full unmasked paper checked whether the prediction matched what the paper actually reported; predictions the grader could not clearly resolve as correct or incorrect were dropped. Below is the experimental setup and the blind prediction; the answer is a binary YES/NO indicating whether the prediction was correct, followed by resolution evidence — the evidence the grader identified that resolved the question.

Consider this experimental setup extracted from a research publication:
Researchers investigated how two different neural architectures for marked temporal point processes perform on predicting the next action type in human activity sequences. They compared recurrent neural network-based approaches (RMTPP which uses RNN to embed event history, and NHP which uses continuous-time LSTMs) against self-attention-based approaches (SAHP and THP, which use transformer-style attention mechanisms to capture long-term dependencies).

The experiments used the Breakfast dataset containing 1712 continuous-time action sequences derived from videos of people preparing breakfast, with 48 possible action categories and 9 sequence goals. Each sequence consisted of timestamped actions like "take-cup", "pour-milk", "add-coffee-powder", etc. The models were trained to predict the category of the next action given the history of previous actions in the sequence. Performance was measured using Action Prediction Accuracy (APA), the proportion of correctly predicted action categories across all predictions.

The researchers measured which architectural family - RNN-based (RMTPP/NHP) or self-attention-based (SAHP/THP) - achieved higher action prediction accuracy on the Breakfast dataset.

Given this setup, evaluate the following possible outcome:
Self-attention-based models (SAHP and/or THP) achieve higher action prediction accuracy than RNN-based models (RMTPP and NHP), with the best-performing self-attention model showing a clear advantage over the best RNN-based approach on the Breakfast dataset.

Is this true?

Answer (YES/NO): YES